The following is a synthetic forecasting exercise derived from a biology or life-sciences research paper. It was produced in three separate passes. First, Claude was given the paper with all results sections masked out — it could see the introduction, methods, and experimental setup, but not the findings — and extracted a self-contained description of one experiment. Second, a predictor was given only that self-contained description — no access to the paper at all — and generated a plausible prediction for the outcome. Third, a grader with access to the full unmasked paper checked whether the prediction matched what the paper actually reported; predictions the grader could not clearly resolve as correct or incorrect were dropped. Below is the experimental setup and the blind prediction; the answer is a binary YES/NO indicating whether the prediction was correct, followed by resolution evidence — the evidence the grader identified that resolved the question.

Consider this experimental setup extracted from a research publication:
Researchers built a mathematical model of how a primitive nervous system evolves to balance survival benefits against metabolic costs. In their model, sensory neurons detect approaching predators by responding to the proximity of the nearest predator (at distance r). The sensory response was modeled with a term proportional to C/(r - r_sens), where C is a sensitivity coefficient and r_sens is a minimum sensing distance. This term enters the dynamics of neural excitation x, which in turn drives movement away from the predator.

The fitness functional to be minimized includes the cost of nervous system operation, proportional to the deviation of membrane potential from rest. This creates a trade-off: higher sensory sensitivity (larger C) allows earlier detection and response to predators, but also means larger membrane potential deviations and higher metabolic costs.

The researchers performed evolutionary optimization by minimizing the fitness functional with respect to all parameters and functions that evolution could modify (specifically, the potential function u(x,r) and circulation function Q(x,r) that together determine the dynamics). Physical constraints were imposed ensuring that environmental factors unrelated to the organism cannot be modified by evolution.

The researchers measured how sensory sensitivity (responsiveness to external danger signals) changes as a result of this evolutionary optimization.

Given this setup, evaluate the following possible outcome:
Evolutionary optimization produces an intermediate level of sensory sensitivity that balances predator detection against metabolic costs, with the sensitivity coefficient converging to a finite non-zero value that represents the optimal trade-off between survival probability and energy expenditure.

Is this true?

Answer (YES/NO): NO